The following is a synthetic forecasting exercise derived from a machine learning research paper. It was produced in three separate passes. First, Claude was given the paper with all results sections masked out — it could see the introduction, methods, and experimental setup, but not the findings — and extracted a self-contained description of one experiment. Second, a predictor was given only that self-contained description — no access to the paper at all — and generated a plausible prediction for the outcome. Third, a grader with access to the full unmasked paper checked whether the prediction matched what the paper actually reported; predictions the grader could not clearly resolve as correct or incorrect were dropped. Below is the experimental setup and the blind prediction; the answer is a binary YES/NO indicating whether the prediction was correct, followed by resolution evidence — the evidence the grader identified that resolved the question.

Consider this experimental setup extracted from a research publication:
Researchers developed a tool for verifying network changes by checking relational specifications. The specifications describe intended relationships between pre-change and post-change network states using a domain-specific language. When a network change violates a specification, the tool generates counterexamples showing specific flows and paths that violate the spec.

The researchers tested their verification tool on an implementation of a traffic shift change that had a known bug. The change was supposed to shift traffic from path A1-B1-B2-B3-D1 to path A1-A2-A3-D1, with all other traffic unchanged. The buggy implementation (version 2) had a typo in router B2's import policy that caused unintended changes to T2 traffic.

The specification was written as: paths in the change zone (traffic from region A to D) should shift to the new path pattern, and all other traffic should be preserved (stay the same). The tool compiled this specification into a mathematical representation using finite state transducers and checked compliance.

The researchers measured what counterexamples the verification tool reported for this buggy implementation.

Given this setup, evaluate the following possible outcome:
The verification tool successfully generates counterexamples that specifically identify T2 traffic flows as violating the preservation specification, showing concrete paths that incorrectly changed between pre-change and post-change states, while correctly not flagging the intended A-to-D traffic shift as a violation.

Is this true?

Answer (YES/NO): NO